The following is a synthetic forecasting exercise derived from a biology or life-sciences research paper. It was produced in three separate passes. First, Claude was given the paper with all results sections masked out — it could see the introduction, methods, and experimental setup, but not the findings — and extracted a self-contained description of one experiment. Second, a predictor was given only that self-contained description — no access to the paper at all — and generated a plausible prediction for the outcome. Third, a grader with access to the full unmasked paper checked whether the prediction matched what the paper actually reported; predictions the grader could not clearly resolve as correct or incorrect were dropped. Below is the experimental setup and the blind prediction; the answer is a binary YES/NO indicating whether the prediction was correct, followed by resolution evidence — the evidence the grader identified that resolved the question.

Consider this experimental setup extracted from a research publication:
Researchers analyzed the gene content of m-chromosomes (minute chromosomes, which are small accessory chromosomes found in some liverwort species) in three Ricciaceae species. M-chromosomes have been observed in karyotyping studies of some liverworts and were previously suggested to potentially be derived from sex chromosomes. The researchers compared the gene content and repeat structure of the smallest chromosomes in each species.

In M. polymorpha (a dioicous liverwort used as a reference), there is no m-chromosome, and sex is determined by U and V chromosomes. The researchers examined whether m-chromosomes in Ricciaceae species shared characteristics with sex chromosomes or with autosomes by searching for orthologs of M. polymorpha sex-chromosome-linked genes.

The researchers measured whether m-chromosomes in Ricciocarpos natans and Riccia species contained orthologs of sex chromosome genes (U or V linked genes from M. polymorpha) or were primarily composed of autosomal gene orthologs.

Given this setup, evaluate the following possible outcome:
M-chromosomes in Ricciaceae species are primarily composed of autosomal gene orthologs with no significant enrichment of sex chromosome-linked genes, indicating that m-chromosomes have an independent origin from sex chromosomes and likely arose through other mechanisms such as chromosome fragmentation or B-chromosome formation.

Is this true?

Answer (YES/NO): NO